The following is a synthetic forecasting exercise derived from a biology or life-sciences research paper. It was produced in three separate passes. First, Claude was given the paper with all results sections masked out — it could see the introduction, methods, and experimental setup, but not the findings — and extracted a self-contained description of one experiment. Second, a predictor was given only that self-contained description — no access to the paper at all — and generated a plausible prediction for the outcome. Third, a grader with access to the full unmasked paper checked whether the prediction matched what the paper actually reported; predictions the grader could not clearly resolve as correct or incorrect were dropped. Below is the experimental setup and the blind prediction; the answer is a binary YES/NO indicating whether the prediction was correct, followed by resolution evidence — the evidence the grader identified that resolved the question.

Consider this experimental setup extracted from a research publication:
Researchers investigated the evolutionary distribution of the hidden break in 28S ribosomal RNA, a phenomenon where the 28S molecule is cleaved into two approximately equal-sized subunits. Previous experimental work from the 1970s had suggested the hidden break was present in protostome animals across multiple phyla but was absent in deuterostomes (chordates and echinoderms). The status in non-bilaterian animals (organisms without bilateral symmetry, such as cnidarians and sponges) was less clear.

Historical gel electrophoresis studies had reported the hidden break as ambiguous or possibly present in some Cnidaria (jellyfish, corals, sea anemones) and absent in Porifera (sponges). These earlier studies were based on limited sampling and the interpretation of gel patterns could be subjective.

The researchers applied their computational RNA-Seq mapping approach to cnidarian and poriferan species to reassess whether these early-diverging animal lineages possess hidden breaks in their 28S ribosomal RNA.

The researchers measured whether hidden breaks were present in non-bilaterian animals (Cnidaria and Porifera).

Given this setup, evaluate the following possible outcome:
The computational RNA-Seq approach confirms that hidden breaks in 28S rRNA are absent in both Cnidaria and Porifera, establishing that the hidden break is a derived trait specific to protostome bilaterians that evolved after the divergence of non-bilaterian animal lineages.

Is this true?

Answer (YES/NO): YES